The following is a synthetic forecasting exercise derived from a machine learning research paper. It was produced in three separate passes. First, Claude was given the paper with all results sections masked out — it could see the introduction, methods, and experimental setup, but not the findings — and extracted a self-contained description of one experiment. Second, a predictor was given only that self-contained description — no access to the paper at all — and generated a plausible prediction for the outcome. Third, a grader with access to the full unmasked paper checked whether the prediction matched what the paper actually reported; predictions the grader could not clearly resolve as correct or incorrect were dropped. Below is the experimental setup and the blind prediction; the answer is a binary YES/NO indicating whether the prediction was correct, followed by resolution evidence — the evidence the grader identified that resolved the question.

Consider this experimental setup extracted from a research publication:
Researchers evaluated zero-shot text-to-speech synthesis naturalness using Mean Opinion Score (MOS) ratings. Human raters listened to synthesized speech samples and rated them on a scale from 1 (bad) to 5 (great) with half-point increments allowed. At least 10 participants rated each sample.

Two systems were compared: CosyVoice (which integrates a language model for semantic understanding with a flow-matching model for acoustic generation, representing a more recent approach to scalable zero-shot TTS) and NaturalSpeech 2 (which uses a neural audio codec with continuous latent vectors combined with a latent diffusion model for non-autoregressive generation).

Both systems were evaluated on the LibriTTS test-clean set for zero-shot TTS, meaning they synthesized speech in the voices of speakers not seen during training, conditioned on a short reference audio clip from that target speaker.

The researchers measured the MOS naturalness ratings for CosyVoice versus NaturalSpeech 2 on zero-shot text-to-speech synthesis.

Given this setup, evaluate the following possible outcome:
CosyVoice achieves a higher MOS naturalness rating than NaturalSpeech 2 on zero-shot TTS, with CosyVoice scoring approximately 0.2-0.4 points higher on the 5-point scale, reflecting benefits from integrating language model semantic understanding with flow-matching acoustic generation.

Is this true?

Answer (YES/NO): YES